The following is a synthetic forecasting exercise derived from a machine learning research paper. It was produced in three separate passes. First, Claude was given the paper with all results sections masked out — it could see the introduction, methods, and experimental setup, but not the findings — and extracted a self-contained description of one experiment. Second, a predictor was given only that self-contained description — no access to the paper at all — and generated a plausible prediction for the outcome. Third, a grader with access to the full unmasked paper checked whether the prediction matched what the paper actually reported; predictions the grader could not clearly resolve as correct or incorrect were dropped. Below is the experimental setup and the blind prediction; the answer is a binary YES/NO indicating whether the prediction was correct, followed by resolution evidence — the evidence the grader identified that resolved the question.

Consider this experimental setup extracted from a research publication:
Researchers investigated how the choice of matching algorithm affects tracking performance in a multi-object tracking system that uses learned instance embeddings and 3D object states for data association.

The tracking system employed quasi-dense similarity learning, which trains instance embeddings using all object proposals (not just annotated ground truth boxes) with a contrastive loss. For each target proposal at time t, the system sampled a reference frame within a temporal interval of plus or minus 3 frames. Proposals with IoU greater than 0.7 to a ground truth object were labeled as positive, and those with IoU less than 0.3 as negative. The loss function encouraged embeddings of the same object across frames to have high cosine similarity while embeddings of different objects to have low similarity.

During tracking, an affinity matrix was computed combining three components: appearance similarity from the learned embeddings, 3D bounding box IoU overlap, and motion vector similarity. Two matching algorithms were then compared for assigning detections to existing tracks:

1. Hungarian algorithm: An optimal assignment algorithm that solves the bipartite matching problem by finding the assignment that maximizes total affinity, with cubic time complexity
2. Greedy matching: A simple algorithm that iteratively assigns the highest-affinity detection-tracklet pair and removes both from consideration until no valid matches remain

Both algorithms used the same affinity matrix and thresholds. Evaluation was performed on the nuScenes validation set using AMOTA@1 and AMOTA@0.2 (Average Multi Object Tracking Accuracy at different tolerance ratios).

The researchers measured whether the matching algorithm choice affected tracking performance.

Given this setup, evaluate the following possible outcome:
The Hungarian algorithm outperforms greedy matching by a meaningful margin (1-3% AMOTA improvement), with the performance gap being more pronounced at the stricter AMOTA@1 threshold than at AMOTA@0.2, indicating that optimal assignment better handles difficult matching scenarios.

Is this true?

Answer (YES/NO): NO